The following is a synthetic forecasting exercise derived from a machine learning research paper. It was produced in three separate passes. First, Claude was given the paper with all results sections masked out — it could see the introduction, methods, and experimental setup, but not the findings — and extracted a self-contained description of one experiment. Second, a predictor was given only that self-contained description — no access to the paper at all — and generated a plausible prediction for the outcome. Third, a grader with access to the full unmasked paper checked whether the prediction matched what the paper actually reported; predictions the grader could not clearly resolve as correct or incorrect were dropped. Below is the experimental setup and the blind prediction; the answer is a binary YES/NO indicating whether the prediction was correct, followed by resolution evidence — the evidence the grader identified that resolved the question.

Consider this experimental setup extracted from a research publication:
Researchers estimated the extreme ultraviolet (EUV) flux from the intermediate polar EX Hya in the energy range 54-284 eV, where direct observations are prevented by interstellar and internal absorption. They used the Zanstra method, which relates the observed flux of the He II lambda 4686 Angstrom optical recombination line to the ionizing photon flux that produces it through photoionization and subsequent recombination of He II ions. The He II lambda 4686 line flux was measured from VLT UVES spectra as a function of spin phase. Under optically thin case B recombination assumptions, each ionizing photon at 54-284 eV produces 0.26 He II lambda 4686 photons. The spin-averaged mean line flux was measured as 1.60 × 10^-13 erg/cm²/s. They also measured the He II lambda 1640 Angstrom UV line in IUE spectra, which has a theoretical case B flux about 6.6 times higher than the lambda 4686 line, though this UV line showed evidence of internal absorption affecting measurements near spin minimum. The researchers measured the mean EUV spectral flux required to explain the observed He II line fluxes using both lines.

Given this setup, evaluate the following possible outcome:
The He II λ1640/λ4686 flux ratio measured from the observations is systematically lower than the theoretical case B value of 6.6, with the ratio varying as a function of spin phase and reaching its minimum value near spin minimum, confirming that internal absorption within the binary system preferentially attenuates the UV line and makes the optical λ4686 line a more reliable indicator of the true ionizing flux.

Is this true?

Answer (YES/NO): NO